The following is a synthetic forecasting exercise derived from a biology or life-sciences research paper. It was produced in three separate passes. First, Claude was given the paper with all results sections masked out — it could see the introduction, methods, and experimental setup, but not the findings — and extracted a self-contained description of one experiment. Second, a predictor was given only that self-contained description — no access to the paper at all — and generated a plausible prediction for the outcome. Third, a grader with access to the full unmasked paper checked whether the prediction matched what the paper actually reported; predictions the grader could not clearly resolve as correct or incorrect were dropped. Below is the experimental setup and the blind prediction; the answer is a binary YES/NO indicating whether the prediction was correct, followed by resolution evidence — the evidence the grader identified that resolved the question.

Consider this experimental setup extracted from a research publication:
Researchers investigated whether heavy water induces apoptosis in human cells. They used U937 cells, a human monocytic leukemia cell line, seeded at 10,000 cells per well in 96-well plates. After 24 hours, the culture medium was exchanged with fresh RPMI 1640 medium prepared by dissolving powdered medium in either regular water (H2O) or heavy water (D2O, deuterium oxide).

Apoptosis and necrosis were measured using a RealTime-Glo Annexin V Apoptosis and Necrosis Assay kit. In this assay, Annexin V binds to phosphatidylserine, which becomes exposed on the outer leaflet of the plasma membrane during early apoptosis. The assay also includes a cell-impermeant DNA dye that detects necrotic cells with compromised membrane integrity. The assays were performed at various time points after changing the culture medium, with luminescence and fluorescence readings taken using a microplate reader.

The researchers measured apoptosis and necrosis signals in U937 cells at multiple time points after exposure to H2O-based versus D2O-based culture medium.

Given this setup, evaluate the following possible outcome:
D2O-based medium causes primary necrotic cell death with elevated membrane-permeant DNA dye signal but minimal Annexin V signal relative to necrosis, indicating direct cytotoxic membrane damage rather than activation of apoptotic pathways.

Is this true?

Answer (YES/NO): NO